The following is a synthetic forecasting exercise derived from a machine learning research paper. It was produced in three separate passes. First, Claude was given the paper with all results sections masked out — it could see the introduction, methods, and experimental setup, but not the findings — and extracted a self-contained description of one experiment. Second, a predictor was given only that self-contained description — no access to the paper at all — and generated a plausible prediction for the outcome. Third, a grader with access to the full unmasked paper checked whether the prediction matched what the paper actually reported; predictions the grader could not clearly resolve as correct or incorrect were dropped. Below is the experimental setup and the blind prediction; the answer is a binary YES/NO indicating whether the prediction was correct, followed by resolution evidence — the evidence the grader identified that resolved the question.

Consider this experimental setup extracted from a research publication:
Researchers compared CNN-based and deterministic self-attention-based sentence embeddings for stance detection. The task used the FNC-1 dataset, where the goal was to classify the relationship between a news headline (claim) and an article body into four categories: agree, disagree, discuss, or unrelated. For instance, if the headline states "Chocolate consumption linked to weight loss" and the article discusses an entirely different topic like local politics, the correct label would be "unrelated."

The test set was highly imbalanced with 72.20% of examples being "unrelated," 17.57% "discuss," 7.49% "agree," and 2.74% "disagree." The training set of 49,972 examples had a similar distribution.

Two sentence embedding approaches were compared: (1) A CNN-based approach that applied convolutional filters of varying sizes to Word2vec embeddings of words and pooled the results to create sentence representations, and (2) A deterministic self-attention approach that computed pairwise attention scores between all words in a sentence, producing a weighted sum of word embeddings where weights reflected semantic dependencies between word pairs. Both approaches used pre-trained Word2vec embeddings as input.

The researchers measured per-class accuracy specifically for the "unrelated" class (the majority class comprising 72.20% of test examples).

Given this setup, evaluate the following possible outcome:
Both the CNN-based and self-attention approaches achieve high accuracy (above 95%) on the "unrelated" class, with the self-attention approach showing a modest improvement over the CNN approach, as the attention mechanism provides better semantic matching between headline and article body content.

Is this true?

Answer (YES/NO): NO